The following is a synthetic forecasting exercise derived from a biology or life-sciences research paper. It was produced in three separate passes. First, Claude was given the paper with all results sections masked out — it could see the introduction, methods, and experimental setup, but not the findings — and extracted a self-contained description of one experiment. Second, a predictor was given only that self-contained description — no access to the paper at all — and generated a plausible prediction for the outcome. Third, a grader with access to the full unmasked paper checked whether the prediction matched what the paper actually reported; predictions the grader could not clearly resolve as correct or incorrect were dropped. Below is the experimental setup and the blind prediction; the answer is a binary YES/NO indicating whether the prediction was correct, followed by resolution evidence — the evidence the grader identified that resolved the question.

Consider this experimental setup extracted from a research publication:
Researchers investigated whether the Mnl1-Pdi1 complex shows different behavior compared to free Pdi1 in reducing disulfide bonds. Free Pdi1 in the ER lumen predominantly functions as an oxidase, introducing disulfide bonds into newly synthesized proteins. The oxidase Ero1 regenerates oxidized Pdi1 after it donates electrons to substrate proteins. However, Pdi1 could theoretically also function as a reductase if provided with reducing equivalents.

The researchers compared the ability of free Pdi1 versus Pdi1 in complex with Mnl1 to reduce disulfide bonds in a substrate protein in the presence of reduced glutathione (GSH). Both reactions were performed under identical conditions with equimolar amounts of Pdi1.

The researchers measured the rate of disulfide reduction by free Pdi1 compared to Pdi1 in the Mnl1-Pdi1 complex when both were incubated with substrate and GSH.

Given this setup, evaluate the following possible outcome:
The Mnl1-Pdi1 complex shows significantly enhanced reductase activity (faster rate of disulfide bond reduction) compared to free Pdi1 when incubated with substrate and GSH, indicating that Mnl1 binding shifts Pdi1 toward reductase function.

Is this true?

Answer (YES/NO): NO